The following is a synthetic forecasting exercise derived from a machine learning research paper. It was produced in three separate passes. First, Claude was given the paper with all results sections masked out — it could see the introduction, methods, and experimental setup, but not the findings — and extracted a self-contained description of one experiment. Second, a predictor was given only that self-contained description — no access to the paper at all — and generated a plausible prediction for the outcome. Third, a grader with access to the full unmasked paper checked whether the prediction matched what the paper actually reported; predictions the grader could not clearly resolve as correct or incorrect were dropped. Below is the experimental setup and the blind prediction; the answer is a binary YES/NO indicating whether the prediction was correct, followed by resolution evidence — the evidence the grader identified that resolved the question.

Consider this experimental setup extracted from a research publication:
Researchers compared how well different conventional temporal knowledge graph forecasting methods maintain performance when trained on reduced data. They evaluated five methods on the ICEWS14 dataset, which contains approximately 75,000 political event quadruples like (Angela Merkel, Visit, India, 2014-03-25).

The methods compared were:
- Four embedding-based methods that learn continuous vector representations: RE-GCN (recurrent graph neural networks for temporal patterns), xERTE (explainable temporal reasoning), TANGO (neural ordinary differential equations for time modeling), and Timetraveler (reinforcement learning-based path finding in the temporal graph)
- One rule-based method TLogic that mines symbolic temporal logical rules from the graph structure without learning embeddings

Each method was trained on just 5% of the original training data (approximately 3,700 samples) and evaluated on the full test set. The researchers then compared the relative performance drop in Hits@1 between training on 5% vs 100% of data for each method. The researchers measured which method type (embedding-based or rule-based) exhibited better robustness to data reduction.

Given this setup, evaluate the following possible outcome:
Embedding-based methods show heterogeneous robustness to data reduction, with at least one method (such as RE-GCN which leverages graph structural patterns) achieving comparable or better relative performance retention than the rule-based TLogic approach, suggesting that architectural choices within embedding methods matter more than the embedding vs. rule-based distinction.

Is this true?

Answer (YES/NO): NO